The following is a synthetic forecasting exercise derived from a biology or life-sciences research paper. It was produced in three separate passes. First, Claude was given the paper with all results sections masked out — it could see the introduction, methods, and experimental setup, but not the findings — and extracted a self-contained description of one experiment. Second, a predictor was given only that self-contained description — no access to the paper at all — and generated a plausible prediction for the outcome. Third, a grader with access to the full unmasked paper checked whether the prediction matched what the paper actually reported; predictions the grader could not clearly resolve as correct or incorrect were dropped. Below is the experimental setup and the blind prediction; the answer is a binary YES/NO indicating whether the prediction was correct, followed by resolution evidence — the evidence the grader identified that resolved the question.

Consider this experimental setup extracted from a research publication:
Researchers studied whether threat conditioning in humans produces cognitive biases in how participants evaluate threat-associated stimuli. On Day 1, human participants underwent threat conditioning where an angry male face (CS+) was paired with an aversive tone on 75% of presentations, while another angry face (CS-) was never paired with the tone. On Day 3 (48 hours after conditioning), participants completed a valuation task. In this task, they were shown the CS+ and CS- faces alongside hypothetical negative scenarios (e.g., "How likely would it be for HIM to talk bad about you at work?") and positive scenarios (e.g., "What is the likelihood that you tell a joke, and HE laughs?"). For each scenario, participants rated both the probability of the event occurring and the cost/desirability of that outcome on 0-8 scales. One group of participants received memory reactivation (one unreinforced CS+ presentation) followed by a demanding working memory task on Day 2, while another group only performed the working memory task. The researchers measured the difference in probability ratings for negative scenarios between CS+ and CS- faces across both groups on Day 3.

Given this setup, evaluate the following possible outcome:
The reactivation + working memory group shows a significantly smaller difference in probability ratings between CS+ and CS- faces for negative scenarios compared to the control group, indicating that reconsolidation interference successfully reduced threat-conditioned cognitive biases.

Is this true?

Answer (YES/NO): NO